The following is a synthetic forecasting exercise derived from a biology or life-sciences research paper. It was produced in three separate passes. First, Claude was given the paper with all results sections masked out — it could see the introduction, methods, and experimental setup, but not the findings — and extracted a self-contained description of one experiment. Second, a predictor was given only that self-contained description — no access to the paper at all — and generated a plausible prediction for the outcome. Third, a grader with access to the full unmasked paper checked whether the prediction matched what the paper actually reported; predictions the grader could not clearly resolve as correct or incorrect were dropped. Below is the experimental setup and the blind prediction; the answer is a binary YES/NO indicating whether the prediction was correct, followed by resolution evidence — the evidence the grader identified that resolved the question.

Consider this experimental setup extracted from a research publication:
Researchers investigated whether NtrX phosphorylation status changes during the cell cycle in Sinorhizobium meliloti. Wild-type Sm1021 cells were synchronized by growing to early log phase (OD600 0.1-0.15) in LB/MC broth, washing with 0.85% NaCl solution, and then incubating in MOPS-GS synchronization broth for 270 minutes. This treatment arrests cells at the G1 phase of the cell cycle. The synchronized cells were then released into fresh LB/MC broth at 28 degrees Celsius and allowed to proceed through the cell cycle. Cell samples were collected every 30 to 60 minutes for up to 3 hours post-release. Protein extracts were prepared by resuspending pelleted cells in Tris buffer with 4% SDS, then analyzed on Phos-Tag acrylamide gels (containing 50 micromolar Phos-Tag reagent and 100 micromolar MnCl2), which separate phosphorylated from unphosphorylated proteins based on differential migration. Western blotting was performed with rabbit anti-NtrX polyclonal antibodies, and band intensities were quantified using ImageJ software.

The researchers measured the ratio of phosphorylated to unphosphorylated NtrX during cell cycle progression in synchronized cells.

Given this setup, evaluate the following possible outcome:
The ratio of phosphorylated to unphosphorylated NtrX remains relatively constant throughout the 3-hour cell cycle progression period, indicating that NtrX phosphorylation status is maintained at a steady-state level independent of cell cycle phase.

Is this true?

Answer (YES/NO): NO